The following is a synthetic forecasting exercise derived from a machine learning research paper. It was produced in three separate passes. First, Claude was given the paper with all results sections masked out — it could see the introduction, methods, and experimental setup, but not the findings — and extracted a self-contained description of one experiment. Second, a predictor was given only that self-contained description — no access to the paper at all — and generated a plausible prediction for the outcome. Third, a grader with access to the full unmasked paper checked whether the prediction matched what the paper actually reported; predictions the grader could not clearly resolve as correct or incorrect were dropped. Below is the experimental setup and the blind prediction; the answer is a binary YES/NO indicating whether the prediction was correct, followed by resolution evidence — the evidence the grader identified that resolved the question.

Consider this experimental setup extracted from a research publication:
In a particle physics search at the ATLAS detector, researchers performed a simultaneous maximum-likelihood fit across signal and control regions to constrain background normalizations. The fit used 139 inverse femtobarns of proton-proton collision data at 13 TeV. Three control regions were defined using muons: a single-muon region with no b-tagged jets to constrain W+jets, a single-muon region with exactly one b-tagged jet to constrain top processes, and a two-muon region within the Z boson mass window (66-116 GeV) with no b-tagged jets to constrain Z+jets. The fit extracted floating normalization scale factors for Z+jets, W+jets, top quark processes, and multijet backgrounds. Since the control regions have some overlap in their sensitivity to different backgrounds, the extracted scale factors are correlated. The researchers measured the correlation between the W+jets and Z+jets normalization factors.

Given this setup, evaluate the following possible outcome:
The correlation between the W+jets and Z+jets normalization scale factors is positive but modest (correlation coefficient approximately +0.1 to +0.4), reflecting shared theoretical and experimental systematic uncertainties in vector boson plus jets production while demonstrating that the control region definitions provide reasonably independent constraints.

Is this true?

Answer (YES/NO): YES